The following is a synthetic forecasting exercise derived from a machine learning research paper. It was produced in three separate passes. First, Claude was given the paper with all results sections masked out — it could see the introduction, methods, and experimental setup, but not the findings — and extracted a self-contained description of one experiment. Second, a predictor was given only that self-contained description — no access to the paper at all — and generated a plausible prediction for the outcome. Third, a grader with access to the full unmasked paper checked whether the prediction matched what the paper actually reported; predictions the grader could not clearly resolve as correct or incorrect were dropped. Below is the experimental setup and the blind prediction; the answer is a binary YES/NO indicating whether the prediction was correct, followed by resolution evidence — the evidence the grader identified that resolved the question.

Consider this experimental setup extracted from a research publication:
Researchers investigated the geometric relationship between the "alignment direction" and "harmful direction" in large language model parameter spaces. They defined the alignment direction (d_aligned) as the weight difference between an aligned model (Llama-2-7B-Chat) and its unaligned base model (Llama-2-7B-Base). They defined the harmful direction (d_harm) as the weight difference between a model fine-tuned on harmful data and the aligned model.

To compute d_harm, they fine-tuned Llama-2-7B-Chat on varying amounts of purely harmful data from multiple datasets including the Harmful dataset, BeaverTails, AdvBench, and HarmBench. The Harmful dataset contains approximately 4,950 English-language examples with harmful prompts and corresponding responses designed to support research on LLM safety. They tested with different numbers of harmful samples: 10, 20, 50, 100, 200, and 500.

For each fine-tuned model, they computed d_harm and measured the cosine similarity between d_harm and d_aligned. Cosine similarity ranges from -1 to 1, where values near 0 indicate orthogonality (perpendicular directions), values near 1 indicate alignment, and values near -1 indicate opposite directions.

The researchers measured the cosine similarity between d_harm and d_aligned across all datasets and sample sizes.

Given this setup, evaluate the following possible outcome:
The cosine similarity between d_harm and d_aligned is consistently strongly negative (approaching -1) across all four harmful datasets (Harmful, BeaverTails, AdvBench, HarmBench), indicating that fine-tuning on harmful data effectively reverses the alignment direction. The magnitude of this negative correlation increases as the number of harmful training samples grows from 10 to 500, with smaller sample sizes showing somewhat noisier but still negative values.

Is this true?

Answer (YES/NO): NO